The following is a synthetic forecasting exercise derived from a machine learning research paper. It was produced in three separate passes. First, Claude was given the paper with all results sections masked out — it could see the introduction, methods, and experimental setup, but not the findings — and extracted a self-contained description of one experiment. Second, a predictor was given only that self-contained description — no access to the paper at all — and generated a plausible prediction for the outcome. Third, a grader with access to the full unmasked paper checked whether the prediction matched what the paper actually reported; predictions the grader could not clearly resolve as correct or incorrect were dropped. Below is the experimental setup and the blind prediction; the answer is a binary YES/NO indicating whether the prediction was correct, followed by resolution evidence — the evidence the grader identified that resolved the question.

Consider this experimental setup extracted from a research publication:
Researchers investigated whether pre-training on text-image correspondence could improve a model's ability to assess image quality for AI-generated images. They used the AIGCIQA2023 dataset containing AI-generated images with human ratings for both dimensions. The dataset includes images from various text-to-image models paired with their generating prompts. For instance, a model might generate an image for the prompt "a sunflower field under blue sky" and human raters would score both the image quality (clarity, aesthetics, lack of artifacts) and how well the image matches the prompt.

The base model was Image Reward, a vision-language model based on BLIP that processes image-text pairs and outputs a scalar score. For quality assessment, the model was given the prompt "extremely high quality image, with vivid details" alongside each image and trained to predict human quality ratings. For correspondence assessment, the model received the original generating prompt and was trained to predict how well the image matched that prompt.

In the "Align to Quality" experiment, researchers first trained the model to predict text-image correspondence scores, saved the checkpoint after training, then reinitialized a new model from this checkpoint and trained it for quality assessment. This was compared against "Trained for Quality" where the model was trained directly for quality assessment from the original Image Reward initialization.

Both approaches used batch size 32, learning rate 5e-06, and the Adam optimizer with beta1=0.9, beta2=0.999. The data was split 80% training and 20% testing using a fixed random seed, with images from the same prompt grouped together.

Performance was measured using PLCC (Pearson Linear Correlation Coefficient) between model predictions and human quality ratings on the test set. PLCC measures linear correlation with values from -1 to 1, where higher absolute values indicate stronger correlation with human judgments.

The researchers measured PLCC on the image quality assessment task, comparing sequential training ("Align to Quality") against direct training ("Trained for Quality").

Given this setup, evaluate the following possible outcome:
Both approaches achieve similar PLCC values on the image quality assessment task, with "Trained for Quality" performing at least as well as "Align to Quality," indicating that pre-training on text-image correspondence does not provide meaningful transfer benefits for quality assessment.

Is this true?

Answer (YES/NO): NO